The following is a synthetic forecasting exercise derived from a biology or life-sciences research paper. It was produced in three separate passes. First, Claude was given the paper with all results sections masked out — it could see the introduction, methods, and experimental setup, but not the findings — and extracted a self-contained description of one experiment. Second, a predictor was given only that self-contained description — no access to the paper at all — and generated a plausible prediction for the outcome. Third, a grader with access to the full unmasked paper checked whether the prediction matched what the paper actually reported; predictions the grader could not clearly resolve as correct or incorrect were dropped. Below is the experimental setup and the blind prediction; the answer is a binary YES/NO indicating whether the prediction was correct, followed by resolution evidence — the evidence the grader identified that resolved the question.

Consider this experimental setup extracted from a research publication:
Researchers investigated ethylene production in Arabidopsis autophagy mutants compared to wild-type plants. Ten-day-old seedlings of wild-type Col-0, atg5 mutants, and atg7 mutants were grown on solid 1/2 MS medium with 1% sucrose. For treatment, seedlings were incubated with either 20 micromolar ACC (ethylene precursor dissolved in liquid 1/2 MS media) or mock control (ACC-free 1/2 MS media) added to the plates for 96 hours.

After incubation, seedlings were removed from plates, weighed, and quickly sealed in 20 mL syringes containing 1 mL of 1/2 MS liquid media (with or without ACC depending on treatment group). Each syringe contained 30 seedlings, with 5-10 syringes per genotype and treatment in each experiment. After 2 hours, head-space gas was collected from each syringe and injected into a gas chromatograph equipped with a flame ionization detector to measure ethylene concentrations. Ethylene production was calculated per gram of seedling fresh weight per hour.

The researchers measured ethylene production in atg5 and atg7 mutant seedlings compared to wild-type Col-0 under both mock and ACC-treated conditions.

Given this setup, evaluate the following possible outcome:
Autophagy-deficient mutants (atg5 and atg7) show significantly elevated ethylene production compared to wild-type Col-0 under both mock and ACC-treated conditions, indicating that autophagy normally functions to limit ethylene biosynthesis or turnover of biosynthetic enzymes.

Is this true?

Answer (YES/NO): NO